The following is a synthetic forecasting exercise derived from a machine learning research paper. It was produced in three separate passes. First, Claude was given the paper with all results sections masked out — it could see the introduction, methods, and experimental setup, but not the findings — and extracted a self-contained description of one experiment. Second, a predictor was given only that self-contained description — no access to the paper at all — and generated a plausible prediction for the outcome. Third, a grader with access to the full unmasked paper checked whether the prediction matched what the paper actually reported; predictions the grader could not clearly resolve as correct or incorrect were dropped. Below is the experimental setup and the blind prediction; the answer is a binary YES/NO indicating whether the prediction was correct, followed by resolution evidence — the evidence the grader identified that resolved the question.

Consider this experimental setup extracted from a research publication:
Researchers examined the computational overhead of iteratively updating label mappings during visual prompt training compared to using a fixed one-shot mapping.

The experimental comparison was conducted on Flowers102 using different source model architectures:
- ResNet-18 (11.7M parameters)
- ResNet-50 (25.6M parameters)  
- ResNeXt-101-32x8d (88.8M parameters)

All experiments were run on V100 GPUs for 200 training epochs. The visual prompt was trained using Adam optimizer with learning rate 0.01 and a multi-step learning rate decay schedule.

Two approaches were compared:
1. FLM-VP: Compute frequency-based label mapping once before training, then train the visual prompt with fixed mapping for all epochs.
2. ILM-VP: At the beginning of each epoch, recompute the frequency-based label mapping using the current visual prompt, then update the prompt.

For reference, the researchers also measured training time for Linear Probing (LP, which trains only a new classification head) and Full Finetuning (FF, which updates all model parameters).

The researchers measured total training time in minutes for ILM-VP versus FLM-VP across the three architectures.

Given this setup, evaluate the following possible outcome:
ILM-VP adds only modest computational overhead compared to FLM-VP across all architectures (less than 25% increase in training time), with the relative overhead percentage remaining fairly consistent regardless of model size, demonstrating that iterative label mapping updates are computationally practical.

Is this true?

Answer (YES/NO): NO